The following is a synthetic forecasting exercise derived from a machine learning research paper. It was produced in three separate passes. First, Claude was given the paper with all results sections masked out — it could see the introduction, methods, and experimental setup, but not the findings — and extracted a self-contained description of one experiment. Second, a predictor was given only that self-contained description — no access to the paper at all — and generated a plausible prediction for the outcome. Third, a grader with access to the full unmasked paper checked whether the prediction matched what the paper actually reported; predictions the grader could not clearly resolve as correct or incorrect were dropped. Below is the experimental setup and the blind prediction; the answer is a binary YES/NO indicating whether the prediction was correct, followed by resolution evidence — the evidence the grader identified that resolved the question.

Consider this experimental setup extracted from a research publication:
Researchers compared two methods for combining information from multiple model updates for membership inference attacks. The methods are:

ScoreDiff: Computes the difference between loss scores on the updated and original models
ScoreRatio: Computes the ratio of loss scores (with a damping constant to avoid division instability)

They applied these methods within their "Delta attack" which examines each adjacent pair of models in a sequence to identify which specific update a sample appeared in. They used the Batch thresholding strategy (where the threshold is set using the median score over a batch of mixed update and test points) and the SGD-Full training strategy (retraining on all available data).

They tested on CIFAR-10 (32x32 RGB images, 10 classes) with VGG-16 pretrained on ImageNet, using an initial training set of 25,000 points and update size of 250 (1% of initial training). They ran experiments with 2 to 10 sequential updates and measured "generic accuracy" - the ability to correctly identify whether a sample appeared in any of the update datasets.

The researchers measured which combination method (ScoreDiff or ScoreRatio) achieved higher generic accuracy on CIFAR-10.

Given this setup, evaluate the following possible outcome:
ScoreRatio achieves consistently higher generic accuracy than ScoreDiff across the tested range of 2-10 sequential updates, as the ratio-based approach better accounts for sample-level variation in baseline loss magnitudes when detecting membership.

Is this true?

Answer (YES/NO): YES